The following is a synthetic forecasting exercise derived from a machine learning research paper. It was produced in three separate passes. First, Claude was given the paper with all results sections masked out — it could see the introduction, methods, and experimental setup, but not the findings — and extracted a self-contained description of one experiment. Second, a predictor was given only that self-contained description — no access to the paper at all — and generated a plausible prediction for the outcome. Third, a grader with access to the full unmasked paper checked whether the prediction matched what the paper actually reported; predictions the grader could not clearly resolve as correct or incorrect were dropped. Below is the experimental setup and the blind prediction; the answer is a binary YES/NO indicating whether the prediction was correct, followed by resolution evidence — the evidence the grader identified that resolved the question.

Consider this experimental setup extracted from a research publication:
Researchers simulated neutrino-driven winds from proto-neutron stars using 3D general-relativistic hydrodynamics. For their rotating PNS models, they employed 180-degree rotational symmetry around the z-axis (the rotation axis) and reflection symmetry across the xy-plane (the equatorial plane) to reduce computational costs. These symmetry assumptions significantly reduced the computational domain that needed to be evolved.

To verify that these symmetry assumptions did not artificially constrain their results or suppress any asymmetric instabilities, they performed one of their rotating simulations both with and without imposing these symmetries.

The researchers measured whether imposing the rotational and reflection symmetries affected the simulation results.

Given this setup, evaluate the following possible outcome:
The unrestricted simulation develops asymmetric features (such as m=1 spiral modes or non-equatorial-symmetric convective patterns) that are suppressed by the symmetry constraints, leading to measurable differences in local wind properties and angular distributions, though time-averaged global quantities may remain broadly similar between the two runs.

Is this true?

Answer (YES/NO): NO